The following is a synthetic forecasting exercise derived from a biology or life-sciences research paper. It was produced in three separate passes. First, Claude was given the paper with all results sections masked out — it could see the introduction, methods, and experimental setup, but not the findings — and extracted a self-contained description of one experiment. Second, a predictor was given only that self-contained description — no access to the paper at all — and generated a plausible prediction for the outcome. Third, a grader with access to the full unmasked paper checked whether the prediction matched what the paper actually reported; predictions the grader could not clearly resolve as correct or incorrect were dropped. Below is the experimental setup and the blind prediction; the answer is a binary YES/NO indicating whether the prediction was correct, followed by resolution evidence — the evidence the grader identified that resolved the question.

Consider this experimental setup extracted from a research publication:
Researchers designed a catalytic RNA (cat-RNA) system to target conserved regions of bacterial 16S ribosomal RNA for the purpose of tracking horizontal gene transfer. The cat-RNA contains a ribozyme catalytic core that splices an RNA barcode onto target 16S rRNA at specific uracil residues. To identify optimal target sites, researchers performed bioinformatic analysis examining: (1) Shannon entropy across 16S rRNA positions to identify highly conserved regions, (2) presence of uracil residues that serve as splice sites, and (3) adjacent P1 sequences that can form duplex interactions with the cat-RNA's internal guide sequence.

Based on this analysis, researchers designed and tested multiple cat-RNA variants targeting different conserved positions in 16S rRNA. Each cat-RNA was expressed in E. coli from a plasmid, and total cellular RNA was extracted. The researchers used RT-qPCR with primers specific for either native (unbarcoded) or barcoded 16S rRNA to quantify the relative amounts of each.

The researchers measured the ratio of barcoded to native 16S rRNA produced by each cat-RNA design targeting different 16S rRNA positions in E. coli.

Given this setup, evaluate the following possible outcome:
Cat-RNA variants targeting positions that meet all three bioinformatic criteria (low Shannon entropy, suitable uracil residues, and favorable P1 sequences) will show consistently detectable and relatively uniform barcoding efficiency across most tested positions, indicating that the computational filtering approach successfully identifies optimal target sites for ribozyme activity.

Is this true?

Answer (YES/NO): YES